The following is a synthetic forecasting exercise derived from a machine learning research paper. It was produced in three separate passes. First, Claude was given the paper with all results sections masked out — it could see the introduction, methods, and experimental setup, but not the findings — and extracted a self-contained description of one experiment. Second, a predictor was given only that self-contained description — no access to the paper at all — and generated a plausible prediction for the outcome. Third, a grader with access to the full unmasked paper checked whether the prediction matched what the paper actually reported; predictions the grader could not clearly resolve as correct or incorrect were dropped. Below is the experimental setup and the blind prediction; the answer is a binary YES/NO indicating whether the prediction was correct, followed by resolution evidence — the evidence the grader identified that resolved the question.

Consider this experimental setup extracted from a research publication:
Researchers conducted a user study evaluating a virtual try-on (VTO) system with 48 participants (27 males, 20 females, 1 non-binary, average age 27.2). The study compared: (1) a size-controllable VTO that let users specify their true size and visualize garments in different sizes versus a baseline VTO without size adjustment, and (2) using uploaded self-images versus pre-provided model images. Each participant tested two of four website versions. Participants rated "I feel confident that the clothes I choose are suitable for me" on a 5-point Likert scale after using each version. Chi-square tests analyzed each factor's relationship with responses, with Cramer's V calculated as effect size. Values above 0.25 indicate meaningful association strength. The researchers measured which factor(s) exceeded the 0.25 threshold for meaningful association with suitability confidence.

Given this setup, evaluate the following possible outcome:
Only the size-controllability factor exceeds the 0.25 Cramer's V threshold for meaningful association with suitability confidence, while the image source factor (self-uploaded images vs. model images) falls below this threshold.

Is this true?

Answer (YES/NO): NO